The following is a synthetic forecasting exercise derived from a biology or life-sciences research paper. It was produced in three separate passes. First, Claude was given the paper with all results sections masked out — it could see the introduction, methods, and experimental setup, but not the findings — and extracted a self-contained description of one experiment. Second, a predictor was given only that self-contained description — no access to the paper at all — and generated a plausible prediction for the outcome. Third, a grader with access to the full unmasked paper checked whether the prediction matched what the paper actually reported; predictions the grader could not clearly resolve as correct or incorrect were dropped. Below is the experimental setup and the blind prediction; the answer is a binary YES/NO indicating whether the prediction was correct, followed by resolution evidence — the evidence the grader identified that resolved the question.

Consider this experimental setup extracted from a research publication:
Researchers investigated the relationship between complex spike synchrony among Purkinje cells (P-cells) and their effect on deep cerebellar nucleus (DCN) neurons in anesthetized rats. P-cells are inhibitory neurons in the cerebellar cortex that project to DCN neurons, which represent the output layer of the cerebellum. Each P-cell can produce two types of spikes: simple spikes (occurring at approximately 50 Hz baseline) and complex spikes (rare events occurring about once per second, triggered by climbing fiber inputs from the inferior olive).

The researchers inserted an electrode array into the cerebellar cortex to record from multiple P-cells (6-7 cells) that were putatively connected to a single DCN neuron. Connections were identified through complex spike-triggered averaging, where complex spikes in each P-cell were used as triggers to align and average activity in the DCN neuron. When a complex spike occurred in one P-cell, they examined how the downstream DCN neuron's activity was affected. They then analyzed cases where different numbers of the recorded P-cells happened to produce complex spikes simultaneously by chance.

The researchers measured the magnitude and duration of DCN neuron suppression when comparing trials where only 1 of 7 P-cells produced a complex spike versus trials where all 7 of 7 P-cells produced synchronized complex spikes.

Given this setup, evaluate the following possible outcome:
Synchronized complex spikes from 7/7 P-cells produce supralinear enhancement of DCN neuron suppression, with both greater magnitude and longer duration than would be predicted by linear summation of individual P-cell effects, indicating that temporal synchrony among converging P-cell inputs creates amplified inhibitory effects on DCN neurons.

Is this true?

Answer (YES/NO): YES